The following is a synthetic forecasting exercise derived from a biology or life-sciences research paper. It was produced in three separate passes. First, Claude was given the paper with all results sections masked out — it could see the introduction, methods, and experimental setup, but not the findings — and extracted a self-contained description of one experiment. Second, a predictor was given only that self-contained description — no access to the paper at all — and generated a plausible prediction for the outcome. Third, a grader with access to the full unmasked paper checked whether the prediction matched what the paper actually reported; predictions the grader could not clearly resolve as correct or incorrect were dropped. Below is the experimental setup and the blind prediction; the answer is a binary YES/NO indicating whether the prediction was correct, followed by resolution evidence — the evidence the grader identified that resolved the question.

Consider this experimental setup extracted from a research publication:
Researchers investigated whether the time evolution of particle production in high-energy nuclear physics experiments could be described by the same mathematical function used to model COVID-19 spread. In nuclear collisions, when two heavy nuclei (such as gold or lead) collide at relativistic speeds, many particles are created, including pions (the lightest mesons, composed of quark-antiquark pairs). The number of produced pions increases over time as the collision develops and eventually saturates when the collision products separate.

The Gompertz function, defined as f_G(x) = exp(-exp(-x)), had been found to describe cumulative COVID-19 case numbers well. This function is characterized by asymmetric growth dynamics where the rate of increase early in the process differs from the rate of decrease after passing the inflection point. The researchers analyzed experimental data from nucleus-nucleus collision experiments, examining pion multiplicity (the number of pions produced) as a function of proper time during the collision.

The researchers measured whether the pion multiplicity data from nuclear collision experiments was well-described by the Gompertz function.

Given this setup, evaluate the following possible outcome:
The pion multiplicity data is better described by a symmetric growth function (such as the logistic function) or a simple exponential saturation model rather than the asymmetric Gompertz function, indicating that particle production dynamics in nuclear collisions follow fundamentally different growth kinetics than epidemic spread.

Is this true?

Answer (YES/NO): NO